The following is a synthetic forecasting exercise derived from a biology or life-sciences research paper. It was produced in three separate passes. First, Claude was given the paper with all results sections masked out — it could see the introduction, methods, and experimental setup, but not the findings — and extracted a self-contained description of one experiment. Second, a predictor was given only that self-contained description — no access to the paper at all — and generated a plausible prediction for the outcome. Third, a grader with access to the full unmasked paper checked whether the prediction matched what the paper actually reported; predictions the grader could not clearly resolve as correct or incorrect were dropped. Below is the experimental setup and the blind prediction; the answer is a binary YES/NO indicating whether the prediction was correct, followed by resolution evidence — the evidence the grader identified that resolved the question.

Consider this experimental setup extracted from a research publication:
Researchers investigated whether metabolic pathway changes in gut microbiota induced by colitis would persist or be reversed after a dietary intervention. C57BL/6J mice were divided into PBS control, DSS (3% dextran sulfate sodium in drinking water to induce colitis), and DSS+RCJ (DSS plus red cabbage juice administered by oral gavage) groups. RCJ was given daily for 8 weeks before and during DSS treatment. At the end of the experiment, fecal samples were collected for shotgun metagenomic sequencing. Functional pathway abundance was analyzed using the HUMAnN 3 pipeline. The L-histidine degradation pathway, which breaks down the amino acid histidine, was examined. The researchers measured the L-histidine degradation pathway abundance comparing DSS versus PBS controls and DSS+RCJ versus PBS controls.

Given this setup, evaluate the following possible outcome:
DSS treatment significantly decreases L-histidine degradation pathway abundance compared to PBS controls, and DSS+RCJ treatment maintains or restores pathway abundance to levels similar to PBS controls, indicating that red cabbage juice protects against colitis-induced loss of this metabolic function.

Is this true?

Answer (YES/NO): NO